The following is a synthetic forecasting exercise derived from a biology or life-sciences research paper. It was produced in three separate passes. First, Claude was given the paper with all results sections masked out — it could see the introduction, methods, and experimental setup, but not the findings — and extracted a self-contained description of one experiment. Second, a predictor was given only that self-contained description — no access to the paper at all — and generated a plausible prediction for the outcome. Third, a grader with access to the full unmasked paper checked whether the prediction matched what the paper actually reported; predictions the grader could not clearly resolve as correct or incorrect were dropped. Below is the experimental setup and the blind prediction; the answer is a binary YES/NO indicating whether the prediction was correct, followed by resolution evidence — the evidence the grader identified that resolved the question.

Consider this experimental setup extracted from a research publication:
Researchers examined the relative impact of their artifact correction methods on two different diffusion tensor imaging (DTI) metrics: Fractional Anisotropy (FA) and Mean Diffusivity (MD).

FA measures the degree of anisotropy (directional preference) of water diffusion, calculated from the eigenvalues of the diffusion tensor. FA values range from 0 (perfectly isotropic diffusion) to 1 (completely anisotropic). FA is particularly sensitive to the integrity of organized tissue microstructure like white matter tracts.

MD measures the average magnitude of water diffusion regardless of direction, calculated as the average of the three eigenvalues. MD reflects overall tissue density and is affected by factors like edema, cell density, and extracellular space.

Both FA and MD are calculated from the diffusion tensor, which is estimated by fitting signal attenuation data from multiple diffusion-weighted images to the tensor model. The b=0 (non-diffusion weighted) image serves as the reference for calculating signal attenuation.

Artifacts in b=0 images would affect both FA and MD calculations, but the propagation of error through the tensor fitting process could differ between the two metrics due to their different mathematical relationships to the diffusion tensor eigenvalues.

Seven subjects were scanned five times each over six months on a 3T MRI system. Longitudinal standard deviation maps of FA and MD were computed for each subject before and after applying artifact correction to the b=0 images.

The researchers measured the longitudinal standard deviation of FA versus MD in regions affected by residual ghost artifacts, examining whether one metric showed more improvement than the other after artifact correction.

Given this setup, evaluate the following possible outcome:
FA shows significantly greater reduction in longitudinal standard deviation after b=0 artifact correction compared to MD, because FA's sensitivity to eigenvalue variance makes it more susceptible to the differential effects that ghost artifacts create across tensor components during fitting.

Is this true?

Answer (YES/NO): NO